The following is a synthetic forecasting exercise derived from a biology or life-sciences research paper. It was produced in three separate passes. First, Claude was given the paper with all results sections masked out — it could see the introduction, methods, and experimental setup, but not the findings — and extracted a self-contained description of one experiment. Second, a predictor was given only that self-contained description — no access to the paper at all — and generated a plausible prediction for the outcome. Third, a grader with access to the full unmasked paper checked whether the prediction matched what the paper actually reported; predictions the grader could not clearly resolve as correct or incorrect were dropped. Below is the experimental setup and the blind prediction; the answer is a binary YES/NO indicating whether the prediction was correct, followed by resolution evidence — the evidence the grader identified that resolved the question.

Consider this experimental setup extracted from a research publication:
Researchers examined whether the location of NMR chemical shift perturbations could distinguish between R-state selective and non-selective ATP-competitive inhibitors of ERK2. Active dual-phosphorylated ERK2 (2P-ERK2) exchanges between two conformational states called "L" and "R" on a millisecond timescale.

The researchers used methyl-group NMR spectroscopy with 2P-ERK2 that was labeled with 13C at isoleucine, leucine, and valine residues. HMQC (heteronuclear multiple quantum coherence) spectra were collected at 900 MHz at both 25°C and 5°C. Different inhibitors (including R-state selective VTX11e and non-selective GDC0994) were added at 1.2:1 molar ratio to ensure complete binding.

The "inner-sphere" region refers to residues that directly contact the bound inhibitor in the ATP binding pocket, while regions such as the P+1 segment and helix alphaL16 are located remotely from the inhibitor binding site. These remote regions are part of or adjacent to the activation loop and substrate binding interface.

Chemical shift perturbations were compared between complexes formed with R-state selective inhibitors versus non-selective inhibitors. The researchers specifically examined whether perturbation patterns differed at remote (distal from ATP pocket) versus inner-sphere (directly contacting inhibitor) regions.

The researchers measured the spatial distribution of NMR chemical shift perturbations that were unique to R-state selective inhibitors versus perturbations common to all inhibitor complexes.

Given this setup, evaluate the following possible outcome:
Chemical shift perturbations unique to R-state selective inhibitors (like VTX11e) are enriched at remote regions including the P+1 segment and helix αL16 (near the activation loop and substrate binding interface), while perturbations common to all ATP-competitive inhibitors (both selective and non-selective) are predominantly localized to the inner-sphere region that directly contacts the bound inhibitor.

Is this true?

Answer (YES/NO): YES